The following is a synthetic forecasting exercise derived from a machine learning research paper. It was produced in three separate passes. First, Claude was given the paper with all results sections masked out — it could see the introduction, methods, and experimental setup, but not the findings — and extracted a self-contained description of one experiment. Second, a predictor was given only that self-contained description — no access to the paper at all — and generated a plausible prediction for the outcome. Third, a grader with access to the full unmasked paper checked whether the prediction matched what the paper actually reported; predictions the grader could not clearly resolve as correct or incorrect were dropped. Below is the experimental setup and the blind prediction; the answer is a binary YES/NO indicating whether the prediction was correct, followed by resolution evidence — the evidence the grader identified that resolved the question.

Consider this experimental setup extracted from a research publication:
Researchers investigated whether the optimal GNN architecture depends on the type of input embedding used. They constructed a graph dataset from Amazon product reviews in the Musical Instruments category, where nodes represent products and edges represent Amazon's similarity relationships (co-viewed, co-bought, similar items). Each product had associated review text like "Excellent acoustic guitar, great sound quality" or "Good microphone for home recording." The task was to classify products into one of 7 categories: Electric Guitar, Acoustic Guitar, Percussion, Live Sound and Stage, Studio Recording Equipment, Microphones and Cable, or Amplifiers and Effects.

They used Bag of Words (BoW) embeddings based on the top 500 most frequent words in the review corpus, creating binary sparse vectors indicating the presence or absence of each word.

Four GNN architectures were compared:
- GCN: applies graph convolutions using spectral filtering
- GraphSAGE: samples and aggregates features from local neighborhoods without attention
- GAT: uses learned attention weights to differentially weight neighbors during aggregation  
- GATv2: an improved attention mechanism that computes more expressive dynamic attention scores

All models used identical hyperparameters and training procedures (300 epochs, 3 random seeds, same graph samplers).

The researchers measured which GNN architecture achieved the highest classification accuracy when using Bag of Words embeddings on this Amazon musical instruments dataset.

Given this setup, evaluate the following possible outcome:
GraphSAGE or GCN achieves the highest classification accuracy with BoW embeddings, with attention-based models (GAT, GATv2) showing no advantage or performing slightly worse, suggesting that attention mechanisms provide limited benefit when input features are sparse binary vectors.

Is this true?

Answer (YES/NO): NO